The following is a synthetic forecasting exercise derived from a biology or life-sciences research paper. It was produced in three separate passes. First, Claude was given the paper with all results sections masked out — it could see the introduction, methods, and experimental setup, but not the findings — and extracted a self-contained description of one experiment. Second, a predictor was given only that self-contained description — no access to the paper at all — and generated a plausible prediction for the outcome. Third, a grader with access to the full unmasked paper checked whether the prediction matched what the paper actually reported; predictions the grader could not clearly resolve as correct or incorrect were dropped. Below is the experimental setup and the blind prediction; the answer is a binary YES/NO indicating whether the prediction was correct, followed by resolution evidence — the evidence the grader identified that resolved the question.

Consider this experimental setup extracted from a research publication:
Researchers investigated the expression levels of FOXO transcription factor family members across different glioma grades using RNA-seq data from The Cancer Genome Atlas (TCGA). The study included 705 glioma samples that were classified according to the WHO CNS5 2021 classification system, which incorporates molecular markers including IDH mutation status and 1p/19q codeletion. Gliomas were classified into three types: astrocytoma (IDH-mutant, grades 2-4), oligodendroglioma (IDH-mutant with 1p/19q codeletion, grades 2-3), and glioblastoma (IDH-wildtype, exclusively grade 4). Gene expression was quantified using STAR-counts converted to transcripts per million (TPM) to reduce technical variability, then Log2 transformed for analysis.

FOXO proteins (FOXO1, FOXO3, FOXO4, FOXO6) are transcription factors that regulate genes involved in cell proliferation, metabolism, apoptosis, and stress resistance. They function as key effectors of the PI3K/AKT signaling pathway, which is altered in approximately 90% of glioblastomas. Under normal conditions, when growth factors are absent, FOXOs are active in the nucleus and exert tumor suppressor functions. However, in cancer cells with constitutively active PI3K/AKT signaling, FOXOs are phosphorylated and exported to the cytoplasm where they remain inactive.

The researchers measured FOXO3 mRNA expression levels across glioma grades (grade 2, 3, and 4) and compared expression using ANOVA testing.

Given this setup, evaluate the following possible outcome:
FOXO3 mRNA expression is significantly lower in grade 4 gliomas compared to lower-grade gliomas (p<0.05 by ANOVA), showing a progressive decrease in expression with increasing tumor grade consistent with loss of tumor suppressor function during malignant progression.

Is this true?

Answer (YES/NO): YES